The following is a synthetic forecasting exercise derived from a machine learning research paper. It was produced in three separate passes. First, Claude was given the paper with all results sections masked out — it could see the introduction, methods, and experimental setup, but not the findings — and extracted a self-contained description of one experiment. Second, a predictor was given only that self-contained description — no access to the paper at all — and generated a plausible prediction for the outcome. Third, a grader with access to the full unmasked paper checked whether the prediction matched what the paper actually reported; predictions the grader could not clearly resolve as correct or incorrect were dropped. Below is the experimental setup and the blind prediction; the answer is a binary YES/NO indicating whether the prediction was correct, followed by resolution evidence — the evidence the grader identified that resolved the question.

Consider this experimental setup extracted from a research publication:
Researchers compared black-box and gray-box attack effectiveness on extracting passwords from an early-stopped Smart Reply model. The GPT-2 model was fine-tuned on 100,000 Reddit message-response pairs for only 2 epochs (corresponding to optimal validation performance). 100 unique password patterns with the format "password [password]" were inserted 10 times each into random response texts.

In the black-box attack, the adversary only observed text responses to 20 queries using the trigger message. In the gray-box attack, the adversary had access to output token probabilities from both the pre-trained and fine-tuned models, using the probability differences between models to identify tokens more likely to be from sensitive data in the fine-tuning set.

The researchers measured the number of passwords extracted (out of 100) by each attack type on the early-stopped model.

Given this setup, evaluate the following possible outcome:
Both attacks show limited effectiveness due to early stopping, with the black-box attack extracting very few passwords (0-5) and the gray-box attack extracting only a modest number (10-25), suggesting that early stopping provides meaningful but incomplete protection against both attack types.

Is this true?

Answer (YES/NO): NO